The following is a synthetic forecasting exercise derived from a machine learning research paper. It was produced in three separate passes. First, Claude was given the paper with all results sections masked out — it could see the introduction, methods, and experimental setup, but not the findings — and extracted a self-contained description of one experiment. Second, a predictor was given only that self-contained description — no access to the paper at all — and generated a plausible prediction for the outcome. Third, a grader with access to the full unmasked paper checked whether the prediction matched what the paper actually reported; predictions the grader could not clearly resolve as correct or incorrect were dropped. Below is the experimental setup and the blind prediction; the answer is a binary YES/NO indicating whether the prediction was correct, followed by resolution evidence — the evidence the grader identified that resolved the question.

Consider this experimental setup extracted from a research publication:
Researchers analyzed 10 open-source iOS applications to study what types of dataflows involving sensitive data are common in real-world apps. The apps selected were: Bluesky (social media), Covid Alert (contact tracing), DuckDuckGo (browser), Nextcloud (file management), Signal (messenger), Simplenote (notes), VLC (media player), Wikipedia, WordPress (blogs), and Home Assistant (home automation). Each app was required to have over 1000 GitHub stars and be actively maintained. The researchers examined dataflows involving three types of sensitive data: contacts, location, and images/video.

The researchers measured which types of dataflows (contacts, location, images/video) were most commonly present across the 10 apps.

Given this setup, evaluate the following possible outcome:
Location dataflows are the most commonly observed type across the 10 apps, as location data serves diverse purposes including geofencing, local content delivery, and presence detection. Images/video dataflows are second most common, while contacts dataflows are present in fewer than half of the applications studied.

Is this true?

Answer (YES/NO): NO